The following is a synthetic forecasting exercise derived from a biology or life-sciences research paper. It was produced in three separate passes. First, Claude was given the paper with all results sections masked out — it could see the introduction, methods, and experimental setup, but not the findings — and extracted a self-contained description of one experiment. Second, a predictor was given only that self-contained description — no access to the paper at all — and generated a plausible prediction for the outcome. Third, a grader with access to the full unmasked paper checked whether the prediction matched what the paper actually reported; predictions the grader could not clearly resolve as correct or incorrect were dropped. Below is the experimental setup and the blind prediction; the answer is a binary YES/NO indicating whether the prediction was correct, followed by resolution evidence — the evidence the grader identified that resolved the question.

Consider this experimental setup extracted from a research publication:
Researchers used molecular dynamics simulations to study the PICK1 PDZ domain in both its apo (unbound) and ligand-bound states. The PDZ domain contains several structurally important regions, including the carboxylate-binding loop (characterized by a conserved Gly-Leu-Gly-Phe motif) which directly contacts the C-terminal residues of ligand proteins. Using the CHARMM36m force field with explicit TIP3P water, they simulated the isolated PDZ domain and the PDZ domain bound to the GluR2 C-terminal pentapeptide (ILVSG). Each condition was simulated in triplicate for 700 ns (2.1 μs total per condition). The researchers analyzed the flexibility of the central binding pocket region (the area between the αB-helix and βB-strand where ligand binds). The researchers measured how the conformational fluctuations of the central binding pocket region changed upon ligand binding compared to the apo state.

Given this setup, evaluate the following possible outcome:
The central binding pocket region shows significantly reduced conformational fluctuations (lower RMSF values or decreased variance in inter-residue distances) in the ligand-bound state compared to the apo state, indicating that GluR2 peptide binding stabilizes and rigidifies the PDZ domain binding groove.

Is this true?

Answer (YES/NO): YES